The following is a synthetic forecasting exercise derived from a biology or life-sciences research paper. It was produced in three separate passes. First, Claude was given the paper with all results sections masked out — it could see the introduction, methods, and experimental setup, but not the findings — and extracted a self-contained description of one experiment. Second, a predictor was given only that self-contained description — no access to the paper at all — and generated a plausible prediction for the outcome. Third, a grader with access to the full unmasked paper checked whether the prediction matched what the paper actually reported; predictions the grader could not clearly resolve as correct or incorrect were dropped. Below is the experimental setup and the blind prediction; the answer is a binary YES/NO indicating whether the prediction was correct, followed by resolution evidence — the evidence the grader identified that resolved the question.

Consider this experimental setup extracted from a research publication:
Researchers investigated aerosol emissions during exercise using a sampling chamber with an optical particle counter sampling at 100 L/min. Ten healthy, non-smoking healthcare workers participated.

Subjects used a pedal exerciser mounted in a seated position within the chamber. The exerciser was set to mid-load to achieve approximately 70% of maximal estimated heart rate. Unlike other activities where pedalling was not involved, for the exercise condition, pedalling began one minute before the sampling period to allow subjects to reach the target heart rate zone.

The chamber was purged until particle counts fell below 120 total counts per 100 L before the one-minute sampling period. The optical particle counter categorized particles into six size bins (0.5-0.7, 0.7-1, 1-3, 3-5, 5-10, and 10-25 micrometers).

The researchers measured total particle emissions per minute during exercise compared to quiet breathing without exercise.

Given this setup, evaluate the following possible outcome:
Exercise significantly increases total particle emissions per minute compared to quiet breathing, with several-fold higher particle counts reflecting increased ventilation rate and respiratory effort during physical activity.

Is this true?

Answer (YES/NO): YES